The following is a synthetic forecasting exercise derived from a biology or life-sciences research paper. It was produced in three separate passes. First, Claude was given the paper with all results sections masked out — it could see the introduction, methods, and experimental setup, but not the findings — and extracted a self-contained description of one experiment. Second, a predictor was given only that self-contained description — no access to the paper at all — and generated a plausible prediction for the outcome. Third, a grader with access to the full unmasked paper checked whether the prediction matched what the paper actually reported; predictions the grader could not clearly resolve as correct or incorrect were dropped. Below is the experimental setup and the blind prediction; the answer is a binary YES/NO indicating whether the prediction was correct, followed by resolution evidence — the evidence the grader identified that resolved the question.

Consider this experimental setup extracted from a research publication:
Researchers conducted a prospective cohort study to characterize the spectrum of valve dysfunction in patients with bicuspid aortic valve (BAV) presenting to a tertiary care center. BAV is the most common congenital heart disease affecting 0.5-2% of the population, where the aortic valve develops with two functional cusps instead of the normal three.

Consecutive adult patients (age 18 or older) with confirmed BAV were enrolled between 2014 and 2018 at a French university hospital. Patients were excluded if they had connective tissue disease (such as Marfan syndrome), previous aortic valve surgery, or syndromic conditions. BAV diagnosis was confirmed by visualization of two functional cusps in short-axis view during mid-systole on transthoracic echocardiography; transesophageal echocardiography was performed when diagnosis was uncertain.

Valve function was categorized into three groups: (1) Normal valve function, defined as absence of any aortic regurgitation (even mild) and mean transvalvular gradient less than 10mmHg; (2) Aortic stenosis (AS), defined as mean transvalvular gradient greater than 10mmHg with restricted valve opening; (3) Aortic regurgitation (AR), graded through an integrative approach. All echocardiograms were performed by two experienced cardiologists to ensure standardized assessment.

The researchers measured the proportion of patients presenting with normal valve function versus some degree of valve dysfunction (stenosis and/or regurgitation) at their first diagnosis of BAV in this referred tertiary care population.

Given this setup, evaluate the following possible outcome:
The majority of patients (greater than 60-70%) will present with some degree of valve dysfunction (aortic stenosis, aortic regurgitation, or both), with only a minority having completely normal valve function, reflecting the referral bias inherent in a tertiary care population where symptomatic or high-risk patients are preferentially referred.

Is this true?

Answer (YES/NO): YES